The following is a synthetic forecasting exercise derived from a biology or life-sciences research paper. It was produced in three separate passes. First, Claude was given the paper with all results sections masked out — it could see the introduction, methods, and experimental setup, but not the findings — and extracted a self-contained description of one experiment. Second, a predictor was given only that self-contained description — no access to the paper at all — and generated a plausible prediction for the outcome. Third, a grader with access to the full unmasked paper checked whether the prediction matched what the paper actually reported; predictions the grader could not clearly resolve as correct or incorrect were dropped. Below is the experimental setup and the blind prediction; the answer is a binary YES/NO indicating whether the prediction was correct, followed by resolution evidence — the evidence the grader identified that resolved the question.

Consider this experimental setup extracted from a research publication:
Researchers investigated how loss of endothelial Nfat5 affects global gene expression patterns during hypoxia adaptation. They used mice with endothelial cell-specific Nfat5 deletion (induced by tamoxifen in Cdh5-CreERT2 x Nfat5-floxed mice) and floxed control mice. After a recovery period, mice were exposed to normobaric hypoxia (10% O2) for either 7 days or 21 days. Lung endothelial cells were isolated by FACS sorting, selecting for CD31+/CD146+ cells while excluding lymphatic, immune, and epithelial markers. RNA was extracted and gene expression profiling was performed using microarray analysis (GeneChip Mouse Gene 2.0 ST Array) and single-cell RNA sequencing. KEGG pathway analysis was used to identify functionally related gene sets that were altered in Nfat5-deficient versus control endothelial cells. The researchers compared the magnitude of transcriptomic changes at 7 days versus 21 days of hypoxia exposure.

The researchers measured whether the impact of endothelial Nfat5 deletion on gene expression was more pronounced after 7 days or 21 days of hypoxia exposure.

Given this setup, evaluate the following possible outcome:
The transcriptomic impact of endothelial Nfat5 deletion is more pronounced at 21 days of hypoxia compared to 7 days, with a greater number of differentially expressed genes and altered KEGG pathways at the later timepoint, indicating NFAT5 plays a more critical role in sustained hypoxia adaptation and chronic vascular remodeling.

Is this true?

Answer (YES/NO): NO